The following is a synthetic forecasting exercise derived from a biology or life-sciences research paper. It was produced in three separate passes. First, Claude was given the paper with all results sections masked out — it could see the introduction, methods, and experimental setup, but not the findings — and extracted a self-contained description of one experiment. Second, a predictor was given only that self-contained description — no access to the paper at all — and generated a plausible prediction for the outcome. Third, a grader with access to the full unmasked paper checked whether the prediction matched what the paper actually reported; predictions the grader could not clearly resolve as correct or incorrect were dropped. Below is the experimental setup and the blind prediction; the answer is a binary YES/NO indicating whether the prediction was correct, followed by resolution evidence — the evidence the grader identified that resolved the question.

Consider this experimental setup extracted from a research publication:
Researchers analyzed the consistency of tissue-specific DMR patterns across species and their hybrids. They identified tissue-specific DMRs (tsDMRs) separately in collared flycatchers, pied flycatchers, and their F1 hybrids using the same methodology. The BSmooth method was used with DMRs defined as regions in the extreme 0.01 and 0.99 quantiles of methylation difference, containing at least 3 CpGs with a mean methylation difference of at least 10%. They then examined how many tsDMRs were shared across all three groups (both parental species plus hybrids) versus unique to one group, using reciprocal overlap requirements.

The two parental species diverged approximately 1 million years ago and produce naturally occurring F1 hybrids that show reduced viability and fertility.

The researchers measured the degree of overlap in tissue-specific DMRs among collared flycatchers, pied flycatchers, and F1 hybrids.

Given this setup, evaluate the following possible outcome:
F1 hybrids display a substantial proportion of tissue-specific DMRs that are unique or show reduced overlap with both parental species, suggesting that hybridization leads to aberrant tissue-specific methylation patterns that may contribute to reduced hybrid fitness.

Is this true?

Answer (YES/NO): NO